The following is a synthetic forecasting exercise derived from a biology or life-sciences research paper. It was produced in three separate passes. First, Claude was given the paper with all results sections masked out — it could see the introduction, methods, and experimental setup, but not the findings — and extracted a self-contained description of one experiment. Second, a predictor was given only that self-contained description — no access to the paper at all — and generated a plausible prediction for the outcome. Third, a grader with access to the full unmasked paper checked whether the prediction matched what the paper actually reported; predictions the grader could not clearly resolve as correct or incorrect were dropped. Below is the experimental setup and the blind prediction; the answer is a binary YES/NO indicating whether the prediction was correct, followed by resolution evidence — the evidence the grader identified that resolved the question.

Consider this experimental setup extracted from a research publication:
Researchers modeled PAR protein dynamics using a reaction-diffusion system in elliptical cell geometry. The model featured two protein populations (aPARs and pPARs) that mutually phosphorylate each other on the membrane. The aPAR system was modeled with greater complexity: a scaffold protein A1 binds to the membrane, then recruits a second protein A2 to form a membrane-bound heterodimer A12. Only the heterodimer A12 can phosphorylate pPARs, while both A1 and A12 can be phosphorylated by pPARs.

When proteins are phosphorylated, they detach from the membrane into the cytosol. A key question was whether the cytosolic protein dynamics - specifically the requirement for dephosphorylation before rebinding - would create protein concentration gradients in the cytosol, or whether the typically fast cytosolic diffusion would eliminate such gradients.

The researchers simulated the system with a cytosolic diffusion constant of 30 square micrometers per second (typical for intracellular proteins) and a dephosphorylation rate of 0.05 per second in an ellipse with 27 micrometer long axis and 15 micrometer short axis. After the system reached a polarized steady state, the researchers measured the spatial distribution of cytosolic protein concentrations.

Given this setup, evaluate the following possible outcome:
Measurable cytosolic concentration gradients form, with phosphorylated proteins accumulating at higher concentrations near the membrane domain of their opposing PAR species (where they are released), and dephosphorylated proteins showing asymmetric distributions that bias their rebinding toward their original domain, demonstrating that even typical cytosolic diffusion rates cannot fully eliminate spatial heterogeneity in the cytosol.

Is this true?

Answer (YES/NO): YES